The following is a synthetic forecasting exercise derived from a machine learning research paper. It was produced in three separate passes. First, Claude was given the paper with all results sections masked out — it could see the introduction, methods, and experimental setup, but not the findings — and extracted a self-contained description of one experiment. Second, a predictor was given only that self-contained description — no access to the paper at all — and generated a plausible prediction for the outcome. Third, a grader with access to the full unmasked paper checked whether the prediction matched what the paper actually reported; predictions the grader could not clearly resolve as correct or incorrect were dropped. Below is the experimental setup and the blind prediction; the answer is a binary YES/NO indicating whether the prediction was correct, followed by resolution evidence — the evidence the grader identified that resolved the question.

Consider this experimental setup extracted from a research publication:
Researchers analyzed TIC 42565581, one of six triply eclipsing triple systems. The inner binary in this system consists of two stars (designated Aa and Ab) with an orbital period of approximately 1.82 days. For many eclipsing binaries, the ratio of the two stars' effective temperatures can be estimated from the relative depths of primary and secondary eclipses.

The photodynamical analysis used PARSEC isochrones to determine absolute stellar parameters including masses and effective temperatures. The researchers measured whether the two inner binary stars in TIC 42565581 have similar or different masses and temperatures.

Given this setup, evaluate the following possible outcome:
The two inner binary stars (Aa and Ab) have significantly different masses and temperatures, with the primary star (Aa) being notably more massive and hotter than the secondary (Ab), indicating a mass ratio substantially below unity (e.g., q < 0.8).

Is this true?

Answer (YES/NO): NO